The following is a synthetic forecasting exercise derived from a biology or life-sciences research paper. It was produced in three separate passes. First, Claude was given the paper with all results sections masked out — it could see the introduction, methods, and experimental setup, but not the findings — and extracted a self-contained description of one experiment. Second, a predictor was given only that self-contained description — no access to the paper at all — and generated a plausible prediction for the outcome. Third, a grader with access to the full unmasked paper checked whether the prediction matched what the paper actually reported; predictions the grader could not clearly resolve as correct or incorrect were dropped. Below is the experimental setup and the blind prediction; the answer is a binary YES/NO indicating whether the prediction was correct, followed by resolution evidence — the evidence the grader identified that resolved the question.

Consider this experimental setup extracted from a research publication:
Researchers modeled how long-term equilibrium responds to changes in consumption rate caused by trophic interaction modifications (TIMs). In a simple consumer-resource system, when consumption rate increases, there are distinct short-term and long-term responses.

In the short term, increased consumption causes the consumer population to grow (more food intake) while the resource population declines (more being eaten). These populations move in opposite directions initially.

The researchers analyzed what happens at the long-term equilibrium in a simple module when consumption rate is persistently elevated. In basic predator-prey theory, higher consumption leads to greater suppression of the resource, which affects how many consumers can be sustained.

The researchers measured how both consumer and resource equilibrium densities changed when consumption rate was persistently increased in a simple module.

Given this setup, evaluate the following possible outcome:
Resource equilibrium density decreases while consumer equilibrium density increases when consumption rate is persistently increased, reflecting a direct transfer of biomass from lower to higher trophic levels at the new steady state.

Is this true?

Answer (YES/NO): NO